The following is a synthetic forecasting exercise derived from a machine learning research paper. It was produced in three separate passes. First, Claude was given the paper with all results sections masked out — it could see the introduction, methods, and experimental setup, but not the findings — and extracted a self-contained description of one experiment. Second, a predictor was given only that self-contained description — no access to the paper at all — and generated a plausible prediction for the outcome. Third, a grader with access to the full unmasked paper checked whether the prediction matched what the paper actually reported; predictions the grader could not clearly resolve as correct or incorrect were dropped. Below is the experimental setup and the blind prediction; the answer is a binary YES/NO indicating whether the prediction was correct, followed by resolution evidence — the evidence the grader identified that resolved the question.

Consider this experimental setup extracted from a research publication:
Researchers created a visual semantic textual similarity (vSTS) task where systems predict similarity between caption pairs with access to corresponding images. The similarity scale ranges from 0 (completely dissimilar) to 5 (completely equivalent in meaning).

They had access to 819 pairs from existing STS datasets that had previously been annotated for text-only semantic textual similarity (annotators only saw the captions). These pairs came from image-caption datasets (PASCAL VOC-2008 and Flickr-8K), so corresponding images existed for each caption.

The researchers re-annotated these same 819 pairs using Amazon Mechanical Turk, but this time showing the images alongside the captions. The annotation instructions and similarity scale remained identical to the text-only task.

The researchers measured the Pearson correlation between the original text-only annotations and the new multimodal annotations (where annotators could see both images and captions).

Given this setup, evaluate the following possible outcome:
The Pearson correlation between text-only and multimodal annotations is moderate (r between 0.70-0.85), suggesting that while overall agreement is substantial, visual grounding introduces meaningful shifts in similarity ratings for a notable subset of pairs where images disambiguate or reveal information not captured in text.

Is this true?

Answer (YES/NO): NO